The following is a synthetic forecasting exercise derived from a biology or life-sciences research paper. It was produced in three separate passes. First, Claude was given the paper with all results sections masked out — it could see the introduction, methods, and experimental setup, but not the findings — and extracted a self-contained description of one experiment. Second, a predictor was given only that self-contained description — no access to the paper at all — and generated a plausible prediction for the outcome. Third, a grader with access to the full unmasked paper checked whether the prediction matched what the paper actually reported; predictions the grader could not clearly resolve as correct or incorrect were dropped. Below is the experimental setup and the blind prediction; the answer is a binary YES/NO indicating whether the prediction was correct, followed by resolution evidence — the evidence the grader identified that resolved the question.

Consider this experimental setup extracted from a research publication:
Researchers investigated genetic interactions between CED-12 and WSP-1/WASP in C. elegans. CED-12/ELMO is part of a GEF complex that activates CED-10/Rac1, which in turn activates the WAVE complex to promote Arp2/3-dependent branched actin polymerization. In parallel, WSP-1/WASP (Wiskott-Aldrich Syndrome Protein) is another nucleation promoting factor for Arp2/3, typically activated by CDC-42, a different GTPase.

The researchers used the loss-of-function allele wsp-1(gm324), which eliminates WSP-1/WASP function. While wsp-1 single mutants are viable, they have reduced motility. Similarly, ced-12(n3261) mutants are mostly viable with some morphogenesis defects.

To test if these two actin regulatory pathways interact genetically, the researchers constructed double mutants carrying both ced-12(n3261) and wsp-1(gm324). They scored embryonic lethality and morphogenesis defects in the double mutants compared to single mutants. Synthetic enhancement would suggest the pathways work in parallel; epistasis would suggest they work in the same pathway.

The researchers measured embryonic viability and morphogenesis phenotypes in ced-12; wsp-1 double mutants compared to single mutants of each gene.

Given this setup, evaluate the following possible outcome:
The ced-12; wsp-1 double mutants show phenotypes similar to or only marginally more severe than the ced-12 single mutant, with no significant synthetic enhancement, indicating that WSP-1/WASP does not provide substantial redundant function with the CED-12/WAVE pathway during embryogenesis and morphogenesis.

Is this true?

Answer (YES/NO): NO